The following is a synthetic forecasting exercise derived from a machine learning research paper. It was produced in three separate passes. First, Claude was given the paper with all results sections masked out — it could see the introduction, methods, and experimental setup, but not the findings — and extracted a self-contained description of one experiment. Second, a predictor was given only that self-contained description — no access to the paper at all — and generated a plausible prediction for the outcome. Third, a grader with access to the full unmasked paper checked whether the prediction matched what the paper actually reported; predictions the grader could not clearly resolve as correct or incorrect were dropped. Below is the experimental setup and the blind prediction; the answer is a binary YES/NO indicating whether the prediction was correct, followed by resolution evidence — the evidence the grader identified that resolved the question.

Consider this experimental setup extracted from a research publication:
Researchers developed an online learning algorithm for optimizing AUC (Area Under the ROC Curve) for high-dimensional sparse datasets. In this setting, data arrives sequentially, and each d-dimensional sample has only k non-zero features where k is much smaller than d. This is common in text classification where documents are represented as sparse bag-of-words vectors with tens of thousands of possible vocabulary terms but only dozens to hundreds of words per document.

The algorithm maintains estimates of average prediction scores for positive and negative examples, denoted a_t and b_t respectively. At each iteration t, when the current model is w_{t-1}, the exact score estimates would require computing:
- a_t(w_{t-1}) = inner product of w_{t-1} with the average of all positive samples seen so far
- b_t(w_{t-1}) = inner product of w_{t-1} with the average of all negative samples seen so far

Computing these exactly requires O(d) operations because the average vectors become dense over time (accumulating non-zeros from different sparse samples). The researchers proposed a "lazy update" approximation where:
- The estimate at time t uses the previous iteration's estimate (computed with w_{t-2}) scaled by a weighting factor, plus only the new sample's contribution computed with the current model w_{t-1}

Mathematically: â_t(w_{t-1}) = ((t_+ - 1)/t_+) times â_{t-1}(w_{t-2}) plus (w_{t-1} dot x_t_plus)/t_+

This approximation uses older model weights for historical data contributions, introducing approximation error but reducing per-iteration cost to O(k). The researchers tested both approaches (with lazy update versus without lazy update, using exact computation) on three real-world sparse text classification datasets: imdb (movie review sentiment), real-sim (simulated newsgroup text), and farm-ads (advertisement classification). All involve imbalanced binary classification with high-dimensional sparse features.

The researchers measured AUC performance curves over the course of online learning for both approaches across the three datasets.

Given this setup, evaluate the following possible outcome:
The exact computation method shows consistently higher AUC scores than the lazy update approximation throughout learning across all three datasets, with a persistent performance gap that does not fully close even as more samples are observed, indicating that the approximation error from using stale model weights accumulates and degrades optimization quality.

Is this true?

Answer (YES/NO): NO